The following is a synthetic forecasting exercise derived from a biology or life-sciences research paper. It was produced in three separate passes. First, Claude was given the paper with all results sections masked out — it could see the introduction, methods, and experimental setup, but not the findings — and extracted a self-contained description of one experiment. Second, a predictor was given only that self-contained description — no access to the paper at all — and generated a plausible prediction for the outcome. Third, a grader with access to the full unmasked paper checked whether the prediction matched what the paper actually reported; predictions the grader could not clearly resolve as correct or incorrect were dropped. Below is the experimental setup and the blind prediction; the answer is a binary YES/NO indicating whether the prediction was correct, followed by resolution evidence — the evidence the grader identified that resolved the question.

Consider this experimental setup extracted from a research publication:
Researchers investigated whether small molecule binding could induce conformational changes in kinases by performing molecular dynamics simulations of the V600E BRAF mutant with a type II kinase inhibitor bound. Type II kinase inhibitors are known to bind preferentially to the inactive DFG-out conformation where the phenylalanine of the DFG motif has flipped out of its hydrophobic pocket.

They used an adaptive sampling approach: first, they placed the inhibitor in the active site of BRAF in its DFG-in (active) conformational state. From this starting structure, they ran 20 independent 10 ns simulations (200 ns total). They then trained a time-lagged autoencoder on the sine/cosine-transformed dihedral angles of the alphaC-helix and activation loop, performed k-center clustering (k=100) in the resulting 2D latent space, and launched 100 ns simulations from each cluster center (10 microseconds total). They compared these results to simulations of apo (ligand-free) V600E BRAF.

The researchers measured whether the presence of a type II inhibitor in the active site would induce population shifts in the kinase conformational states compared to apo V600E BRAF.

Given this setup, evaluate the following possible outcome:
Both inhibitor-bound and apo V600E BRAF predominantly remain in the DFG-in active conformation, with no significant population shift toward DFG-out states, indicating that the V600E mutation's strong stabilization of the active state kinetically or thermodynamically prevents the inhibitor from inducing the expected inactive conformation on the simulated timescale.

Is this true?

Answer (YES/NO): NO